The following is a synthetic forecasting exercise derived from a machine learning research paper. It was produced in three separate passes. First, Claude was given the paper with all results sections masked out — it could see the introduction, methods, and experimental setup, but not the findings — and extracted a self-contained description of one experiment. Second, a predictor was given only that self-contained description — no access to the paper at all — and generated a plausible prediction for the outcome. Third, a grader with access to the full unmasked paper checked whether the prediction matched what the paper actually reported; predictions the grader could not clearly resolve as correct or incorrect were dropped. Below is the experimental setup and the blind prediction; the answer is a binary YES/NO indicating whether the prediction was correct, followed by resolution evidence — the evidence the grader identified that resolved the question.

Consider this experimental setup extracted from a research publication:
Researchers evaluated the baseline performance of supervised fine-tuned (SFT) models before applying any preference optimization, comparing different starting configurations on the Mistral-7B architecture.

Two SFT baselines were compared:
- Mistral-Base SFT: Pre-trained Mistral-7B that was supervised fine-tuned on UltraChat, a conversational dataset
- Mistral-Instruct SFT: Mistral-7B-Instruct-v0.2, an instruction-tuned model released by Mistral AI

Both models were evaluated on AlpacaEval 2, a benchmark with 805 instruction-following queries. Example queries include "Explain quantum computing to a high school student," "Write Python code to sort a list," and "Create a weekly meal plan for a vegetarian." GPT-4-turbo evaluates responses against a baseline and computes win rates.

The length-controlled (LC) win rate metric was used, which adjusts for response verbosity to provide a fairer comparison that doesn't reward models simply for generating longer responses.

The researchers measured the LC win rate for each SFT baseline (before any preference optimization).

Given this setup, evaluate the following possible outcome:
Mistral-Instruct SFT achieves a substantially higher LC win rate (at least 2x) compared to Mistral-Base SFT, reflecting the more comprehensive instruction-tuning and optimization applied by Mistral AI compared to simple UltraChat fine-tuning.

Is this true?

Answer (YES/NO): YES